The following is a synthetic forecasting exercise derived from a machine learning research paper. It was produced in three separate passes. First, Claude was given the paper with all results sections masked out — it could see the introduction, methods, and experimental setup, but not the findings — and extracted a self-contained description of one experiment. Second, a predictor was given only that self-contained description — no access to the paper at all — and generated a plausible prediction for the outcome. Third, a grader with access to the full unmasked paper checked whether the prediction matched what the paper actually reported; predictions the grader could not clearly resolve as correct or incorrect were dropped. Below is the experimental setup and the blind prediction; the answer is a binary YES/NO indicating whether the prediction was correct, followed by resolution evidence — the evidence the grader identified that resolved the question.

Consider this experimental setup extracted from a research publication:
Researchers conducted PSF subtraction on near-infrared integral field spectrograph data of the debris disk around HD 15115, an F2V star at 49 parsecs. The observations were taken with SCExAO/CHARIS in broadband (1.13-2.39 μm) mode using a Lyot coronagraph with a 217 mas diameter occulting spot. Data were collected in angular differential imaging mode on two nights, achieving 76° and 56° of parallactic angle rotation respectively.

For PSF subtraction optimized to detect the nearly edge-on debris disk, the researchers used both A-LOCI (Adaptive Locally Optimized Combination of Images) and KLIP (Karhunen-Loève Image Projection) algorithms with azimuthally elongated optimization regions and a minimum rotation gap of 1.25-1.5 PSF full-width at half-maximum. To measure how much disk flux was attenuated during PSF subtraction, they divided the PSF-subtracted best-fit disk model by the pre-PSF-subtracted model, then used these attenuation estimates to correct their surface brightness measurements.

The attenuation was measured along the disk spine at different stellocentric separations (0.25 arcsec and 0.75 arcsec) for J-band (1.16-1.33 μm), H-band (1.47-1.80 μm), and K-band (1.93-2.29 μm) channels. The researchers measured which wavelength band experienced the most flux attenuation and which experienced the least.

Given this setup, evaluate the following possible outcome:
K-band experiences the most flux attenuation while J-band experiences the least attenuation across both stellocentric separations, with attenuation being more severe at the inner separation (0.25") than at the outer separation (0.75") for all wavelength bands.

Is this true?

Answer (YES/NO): NO